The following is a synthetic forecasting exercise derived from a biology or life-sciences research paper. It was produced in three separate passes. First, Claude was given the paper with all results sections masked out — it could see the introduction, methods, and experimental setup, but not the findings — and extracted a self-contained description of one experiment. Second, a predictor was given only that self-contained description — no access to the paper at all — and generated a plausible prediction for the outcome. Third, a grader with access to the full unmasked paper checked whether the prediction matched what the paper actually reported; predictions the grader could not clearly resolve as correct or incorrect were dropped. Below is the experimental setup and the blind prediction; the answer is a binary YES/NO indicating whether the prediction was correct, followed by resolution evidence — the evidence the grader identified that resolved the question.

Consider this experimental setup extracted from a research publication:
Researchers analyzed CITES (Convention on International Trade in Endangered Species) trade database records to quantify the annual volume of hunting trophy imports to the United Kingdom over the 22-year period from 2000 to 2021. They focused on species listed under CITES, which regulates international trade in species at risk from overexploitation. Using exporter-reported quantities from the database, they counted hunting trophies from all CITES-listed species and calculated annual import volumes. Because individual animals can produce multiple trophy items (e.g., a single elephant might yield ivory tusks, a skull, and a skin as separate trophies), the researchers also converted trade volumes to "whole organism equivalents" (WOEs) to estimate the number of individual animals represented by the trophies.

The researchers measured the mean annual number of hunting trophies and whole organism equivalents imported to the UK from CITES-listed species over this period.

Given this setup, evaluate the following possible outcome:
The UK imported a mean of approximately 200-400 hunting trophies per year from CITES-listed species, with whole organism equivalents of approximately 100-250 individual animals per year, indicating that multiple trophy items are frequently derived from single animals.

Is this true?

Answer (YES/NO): NO